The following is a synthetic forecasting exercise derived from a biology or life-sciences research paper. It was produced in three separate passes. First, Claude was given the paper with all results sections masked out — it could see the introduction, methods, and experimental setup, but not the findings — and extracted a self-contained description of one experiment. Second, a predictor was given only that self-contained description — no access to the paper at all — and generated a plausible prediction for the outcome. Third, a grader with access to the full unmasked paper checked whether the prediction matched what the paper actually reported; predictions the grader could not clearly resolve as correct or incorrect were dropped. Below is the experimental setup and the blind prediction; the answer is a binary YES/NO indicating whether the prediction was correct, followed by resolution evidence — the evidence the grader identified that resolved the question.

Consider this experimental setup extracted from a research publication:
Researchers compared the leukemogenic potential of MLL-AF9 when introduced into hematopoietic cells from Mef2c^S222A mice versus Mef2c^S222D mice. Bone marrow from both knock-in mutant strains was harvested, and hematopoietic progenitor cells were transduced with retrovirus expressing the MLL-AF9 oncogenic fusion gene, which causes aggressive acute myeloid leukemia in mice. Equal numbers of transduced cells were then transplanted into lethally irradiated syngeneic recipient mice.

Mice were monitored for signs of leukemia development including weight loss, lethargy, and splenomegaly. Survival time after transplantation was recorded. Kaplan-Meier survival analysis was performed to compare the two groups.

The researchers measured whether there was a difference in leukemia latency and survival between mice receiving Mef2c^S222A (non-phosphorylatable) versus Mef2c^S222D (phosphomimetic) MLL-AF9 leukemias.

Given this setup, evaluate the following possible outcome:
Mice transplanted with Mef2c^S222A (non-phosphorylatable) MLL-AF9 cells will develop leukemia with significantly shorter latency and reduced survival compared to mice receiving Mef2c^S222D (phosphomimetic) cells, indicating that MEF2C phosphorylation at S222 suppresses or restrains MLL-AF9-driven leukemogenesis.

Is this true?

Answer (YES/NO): NO